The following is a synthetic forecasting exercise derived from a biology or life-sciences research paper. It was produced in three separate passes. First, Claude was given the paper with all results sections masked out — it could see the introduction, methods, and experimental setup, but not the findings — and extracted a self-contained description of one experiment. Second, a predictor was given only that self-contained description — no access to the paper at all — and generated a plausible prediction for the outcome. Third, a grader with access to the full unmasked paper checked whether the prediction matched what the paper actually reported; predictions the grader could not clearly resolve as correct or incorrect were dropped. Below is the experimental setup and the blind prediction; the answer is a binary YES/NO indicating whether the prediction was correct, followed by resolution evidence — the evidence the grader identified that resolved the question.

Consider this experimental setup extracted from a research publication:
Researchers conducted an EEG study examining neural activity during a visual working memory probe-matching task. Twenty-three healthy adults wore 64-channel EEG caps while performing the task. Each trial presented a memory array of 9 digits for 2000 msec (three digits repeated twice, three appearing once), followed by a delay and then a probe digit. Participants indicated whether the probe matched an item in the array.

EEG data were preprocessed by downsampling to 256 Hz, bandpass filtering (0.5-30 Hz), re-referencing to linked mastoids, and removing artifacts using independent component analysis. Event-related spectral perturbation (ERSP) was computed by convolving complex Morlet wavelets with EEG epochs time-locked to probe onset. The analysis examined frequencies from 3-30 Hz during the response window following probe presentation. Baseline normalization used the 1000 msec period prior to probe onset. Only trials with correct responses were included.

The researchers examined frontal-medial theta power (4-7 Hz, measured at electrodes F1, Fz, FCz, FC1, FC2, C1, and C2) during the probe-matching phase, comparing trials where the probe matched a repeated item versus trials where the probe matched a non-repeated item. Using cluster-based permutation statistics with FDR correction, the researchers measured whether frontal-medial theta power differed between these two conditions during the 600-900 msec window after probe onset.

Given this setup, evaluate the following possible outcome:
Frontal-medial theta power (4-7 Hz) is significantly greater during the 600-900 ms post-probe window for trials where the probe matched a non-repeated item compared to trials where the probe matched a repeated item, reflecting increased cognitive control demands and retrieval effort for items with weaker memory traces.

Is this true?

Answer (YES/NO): YES